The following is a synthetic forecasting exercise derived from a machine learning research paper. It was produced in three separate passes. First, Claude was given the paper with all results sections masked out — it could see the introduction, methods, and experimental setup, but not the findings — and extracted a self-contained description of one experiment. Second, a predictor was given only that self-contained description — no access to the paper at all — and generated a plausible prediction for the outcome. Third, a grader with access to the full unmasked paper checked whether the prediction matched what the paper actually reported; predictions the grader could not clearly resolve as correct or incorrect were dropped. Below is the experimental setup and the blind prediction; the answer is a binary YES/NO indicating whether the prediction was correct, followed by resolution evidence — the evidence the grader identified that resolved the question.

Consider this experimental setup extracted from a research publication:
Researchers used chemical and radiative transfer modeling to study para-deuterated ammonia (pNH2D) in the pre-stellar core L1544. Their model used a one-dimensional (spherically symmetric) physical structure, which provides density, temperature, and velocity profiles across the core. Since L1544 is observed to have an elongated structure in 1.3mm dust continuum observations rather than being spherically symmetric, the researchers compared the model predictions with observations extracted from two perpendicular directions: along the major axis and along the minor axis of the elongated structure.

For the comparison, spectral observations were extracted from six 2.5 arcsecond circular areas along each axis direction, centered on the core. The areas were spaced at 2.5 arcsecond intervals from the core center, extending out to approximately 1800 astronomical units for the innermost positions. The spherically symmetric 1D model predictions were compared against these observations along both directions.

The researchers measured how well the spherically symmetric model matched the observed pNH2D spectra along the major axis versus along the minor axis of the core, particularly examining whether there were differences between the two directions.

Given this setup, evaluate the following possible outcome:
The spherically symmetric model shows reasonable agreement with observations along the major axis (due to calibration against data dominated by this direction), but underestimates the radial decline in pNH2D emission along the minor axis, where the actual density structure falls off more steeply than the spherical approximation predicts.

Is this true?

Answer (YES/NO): NO